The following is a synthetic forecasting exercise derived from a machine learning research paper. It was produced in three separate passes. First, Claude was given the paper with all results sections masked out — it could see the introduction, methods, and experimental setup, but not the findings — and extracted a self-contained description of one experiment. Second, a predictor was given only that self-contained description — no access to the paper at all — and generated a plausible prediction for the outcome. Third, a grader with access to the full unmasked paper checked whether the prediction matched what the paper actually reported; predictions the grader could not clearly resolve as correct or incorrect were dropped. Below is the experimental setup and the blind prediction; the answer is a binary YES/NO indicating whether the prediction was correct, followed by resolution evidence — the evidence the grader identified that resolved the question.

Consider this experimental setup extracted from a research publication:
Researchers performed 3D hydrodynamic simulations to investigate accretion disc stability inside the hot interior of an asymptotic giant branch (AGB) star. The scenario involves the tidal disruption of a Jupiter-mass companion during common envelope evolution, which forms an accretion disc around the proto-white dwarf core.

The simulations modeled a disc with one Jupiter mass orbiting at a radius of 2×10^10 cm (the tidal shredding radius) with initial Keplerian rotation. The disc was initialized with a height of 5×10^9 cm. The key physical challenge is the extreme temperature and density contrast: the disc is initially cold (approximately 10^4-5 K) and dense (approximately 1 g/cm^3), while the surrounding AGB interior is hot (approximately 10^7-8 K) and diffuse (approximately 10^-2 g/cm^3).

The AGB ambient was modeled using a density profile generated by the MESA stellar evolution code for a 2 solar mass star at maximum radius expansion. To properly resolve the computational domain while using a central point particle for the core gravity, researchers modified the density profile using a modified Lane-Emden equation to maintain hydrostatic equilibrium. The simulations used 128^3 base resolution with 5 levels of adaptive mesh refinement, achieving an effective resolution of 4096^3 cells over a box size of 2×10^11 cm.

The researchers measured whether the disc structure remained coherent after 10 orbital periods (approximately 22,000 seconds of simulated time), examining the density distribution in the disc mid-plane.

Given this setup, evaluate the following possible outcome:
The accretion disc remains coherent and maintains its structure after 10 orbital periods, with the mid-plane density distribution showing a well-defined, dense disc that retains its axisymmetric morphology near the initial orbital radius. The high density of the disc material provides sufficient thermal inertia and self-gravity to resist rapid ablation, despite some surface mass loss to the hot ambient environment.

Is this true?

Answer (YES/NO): YES